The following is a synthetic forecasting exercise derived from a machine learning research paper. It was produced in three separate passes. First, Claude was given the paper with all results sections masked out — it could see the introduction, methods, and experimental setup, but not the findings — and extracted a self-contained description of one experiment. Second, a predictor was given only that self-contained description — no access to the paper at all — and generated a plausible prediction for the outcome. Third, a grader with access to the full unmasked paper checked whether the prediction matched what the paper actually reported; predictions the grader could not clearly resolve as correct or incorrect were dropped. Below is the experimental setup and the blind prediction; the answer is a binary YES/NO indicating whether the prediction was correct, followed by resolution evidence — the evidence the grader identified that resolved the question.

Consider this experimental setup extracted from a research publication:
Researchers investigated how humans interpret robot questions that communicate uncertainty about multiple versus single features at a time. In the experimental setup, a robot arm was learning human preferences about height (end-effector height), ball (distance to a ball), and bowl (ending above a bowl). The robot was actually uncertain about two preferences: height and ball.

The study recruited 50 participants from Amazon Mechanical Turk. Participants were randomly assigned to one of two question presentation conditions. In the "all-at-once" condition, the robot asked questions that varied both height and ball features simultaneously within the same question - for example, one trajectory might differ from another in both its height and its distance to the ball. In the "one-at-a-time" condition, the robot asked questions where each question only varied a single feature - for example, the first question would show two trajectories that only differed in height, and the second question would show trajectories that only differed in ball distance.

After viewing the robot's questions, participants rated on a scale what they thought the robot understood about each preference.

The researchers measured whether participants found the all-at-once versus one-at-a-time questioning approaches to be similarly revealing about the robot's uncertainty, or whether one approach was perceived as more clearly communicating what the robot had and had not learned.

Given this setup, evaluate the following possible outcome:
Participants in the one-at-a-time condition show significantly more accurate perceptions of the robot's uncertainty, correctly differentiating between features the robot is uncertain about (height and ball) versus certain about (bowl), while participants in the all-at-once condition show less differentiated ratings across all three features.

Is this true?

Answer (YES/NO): NO